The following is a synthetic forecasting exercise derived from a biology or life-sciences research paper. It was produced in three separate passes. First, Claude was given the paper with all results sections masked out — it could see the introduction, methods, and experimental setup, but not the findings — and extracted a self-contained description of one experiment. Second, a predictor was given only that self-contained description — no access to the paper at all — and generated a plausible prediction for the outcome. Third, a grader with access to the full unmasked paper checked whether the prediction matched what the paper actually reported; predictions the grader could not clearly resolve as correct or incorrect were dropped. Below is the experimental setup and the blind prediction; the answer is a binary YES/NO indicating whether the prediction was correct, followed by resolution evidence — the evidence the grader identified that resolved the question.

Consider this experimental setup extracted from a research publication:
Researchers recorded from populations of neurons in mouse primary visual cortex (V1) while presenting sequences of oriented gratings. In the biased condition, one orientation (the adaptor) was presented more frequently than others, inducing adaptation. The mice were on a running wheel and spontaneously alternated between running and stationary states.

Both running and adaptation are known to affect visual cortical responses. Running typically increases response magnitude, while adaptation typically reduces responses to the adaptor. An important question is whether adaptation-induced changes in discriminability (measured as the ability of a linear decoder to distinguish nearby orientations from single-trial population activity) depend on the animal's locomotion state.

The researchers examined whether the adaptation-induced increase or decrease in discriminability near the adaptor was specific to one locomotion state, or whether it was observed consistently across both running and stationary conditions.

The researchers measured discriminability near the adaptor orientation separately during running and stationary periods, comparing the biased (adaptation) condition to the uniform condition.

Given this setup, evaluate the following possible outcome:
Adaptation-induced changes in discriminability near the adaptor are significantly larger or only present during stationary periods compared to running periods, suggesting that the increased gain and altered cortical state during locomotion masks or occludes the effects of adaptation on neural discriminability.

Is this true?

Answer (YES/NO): NO